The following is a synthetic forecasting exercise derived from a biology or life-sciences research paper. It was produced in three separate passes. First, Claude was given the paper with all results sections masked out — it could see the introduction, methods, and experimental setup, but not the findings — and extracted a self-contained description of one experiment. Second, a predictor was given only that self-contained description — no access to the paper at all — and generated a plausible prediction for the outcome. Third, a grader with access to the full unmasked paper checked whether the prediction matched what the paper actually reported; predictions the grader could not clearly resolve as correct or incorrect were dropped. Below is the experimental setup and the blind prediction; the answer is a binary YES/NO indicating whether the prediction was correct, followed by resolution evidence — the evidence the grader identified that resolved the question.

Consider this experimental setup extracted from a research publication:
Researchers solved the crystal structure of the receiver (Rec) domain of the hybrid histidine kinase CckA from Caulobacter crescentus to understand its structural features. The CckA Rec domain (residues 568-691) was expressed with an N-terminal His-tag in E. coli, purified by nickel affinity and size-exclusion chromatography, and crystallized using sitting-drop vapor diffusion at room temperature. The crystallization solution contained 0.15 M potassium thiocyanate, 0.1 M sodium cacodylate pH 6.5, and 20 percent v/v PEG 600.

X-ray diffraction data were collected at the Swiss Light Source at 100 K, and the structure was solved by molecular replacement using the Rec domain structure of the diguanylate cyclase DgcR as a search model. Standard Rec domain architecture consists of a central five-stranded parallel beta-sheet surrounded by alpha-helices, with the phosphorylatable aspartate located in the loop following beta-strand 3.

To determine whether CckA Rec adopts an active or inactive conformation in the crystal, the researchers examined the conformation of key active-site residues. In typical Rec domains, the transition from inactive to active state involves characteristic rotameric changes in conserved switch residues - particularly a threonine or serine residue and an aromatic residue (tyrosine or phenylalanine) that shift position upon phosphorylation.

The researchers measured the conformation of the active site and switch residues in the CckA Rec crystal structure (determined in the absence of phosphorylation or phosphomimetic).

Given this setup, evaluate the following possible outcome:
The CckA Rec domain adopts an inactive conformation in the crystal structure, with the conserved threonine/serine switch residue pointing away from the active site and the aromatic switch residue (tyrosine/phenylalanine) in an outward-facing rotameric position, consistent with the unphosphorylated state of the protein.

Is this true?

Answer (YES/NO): NO